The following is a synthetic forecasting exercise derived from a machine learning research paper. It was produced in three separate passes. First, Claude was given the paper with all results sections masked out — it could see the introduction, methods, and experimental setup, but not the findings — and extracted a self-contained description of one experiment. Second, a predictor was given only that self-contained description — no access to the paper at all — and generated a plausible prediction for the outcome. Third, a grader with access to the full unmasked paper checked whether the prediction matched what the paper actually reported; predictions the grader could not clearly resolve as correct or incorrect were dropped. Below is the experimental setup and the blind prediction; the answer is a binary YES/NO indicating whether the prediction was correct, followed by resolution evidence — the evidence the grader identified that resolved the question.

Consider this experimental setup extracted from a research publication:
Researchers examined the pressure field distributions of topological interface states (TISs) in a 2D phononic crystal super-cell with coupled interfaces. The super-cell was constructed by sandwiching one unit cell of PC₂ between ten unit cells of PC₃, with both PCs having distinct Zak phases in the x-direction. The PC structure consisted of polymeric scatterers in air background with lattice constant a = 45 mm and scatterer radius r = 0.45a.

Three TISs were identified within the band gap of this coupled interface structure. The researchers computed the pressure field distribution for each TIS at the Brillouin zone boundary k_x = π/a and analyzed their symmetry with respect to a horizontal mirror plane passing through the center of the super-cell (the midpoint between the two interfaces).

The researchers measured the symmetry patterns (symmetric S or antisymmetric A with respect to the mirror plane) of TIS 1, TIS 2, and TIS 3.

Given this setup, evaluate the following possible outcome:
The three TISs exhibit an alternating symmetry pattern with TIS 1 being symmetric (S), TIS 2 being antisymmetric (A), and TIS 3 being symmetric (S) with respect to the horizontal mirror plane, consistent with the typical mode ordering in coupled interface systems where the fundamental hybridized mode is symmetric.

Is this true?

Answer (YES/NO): NO